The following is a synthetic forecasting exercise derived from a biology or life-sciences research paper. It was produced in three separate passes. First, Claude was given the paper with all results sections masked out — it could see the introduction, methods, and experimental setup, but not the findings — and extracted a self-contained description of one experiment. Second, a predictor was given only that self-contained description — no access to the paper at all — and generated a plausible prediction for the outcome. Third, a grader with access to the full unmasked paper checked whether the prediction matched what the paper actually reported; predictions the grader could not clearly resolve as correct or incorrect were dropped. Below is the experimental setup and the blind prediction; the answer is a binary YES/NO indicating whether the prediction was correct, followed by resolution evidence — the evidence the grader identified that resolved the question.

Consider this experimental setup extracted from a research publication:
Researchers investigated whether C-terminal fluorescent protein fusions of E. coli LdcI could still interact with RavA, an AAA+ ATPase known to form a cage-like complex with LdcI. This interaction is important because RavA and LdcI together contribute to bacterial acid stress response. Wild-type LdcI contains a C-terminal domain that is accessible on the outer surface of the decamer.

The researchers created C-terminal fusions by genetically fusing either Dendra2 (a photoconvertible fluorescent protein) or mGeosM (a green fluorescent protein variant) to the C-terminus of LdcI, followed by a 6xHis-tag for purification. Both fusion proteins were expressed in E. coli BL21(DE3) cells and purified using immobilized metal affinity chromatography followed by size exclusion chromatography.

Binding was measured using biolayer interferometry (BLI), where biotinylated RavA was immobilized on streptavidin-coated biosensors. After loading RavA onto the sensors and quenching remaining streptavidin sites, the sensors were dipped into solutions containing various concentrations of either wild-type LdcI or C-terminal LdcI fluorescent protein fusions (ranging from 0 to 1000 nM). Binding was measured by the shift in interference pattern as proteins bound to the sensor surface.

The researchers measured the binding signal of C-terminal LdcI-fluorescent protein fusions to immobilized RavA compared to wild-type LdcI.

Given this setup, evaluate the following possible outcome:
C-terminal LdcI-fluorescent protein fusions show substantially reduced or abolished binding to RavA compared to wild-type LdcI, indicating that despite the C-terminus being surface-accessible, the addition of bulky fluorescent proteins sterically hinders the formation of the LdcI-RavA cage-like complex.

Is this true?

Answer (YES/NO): YES